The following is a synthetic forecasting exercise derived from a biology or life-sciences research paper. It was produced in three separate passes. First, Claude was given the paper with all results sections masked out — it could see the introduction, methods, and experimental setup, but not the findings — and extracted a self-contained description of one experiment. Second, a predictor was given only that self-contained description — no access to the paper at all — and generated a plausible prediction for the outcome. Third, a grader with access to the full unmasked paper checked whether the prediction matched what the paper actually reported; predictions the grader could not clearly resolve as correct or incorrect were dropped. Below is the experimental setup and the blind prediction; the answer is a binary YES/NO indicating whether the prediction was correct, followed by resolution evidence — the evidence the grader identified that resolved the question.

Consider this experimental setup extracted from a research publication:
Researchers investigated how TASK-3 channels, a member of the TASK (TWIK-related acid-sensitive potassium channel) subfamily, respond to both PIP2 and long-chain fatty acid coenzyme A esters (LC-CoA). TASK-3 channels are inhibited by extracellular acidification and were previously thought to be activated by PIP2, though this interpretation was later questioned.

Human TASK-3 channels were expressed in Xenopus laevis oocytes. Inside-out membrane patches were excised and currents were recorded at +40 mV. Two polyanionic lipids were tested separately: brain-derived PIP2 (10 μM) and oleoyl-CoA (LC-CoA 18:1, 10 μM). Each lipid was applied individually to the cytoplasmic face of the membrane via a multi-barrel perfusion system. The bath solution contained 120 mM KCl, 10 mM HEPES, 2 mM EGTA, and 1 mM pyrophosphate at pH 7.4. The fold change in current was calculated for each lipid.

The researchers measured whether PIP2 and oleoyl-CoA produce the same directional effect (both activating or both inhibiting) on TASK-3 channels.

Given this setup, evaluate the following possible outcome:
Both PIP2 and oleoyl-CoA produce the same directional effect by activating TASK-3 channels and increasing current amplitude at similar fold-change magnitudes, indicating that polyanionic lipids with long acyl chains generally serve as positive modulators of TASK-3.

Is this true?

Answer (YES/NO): NO